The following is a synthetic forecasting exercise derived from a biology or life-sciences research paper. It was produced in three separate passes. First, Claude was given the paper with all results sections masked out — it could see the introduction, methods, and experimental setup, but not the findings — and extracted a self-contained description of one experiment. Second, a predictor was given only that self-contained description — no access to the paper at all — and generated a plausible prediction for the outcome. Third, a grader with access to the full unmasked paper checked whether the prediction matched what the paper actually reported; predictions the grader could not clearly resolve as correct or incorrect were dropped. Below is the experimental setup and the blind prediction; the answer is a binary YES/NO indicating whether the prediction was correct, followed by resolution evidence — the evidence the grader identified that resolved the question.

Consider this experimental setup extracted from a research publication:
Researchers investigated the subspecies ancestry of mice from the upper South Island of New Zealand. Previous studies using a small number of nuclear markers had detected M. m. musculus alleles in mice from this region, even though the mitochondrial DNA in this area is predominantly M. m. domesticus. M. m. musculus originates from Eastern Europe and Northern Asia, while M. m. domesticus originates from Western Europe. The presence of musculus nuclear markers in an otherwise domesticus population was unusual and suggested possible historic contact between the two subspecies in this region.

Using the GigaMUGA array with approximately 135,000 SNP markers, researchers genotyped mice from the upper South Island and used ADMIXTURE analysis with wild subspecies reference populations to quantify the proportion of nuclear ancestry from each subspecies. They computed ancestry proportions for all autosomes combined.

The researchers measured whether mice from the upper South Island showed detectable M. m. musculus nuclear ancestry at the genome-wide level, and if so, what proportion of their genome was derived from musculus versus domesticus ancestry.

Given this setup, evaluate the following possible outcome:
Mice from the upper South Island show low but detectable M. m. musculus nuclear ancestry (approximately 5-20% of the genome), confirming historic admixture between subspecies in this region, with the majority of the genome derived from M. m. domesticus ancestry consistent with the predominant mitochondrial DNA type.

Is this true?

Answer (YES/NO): YES